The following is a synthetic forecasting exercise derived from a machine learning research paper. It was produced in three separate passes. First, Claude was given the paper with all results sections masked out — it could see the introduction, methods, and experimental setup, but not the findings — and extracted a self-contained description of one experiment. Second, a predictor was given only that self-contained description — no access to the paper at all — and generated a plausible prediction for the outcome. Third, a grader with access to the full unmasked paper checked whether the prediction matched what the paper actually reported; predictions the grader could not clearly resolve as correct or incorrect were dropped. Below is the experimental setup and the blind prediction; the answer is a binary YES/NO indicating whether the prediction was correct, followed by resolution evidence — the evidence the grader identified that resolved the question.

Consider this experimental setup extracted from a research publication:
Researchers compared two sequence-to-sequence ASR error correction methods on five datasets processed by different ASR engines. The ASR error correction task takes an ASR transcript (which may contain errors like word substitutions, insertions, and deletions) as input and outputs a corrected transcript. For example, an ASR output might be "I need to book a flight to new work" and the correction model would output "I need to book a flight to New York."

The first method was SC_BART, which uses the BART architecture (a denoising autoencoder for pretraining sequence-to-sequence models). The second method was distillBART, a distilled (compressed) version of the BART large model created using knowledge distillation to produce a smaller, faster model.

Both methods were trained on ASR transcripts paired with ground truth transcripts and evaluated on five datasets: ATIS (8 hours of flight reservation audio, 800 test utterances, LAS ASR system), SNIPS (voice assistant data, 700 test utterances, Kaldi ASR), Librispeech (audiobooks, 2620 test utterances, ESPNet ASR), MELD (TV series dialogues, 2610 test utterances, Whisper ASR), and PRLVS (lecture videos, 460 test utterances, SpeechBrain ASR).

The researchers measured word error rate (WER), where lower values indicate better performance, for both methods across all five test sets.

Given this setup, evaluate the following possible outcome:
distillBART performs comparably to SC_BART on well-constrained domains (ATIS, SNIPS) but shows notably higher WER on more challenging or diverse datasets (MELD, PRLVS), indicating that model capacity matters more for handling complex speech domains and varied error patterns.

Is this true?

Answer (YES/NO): NO